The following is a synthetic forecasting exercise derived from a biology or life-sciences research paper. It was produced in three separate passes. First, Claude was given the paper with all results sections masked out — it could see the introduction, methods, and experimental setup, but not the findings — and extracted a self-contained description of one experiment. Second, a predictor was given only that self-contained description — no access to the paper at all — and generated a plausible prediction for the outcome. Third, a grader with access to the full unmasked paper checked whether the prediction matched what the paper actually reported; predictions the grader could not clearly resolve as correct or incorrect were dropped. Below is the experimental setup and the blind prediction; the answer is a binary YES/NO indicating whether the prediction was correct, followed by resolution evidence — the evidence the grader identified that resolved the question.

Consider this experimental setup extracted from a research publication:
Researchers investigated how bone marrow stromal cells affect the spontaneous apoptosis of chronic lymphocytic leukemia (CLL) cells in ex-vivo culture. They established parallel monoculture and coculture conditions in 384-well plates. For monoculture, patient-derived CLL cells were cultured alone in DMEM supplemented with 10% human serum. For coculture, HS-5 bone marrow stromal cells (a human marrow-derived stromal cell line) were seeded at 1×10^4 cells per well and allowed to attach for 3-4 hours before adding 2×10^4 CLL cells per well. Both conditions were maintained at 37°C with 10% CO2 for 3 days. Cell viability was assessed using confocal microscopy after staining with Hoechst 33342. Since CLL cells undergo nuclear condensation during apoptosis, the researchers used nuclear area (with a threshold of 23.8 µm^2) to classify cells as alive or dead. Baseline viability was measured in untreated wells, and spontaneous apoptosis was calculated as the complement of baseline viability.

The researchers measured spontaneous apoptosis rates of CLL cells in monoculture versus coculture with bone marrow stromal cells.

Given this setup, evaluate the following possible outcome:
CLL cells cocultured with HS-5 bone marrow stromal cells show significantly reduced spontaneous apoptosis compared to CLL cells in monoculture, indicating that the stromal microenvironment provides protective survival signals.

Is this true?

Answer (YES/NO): YES